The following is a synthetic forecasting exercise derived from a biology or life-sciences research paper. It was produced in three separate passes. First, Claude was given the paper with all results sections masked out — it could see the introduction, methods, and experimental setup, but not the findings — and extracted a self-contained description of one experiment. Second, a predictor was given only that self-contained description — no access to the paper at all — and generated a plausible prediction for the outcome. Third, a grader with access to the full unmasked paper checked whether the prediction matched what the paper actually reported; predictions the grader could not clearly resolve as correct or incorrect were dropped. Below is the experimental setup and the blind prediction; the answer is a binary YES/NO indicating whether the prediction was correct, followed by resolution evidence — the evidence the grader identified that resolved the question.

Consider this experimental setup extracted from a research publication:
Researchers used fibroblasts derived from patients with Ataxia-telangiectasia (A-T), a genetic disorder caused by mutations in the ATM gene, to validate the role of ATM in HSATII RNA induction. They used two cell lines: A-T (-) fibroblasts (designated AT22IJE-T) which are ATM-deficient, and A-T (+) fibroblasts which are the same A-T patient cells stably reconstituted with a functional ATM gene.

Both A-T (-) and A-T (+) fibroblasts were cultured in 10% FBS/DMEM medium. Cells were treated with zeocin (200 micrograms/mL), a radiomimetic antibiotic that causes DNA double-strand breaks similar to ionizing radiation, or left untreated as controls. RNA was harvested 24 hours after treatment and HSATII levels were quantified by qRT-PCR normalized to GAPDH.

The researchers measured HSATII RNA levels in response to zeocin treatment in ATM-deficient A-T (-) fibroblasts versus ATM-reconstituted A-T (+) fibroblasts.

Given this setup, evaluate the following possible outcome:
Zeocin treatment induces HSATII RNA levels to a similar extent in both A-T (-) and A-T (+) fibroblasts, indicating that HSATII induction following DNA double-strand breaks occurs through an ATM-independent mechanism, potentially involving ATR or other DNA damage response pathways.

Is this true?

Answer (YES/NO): NO